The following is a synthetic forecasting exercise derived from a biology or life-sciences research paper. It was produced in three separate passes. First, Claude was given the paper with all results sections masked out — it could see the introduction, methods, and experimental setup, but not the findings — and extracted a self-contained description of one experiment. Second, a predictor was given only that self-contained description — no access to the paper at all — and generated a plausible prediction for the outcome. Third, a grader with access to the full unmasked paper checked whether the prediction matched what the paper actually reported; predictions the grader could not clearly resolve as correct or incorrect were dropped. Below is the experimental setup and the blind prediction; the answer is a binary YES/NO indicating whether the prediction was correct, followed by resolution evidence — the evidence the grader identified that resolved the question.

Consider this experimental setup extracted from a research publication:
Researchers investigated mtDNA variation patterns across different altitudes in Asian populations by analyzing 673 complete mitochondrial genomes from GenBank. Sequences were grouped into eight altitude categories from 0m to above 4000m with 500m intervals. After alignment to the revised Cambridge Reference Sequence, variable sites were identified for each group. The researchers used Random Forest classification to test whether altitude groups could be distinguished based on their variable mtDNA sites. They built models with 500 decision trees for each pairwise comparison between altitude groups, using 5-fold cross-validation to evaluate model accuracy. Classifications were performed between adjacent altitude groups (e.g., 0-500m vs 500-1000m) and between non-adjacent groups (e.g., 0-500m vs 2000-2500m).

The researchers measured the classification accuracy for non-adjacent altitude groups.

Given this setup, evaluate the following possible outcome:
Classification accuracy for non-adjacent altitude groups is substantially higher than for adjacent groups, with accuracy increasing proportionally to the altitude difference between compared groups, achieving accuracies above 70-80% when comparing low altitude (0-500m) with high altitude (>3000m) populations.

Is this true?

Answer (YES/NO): YES